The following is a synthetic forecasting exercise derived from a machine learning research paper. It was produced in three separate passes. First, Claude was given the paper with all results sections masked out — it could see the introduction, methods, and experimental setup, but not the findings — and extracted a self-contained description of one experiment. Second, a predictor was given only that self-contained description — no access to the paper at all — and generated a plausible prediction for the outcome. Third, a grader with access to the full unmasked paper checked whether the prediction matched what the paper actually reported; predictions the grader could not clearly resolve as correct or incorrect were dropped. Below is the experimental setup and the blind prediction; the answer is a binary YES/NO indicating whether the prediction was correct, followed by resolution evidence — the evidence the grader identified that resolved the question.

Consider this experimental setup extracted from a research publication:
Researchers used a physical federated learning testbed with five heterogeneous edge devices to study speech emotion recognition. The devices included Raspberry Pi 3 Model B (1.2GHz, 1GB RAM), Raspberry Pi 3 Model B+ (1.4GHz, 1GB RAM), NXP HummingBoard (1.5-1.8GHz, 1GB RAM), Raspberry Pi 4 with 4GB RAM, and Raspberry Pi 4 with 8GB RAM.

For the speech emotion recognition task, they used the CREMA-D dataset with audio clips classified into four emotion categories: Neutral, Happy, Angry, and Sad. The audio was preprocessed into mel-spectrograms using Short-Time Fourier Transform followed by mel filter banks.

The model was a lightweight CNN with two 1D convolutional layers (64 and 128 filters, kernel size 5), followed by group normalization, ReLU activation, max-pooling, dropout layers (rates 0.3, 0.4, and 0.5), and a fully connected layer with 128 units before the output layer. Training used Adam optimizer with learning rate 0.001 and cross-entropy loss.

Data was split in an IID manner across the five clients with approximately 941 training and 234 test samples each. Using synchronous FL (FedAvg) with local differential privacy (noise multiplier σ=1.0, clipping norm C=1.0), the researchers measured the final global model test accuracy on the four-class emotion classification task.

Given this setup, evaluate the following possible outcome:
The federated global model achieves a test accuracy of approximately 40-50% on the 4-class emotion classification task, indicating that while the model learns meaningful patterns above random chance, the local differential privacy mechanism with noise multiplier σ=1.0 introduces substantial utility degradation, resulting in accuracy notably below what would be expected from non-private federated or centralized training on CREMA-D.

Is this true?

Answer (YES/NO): NO